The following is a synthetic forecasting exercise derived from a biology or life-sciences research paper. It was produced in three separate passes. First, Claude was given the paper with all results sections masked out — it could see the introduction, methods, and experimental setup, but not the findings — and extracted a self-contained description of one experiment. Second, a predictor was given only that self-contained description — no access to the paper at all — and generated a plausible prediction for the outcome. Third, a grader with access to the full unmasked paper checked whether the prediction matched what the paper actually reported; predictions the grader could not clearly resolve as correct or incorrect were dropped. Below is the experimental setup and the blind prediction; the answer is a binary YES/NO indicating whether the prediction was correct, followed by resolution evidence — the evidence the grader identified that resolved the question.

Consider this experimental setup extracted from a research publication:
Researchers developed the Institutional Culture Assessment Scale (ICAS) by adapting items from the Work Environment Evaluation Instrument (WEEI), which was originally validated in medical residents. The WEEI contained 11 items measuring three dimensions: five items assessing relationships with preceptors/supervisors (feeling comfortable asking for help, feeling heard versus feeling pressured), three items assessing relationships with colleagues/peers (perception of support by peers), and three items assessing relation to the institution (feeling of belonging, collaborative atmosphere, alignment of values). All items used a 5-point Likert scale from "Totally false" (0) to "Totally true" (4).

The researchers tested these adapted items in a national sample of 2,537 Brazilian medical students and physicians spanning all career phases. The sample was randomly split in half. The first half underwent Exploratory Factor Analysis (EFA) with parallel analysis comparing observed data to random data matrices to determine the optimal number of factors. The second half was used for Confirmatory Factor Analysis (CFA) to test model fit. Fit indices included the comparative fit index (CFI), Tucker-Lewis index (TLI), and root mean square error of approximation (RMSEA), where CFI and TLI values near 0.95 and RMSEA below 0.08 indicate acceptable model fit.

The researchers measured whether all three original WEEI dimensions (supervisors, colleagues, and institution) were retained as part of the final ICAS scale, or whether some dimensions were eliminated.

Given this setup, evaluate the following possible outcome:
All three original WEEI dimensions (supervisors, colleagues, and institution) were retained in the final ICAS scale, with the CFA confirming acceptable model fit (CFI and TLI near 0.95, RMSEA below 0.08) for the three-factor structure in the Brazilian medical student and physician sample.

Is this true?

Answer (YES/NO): NO